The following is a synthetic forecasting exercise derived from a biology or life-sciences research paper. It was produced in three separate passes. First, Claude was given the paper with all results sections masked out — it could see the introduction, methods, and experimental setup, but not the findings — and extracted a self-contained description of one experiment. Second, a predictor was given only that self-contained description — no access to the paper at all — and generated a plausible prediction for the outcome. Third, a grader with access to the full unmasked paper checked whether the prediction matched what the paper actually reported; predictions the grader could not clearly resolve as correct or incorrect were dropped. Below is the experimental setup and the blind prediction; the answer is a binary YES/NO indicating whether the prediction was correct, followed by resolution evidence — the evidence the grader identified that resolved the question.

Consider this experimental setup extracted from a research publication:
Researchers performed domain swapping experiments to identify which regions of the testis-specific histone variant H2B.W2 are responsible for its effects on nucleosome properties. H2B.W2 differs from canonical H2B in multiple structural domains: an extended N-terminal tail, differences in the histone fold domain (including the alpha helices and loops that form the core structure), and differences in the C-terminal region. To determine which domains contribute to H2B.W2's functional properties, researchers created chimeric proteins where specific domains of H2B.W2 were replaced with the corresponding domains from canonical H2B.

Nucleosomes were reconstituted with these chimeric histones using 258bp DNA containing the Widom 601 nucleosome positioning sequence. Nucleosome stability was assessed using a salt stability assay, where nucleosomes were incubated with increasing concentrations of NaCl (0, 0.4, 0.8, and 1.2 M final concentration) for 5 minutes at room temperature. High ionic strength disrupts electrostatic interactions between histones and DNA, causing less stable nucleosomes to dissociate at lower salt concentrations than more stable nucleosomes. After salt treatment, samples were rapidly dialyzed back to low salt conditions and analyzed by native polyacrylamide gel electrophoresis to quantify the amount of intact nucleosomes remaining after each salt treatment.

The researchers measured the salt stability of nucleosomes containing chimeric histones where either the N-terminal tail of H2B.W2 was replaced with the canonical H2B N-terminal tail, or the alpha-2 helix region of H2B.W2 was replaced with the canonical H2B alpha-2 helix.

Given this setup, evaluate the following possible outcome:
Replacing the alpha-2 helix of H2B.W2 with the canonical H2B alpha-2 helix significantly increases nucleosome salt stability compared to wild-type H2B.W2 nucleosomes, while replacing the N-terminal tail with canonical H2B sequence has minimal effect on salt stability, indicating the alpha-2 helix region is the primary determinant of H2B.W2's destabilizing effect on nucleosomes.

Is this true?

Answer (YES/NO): NO